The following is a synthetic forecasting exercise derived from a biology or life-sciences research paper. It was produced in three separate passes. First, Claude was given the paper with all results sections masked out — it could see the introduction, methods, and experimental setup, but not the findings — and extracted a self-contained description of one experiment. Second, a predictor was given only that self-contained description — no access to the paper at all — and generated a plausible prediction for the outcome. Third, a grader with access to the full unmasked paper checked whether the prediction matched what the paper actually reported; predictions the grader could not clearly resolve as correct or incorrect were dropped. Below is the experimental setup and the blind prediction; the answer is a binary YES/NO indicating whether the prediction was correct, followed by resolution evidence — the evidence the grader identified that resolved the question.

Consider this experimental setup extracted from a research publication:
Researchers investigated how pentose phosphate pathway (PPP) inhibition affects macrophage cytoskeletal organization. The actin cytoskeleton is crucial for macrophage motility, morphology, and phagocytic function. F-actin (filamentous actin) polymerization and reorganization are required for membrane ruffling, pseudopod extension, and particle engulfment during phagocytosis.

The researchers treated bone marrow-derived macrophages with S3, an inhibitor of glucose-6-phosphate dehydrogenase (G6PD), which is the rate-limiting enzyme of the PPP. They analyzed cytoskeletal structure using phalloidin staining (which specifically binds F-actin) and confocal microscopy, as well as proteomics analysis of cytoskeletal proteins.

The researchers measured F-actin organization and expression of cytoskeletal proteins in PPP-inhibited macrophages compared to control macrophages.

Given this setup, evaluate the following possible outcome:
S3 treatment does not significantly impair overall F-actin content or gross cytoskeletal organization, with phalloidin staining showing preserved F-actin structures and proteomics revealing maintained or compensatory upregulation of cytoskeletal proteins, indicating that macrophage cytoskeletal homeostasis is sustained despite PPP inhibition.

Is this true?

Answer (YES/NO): NO